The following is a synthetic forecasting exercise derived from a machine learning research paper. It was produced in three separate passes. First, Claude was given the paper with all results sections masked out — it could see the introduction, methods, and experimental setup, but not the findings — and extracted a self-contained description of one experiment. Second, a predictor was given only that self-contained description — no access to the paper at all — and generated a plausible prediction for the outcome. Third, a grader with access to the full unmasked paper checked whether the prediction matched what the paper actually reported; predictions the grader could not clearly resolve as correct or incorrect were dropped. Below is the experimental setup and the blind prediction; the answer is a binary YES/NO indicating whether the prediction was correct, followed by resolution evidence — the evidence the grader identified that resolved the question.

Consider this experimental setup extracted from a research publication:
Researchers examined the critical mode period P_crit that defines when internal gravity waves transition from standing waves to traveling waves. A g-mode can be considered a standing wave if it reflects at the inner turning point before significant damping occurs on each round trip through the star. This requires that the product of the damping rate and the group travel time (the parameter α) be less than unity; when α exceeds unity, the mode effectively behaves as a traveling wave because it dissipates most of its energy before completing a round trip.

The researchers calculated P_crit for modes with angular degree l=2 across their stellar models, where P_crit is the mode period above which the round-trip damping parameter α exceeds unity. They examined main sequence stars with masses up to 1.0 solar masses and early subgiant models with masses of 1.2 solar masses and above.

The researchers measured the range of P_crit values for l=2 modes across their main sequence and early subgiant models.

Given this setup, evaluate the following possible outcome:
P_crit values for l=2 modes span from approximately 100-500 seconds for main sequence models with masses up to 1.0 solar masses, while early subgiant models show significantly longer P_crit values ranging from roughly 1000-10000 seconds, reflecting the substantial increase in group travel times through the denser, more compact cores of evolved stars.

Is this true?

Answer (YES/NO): NO